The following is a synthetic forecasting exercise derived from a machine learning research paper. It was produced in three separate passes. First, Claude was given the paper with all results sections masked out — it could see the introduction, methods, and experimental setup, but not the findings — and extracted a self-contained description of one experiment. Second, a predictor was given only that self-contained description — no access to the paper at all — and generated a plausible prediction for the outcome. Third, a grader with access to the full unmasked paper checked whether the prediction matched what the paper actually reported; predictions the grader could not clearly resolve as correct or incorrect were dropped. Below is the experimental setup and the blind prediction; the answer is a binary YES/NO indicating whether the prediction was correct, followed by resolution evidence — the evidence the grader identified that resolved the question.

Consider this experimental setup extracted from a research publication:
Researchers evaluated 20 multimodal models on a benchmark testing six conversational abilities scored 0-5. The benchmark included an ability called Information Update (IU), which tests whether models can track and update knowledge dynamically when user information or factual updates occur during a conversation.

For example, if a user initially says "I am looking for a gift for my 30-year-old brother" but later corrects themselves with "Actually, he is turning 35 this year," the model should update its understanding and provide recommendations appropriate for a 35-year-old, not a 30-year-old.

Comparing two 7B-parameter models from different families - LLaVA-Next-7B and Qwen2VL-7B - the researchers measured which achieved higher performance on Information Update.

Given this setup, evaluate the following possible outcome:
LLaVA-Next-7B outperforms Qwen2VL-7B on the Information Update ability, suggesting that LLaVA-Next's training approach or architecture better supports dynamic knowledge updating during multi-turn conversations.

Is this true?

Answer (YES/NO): YES